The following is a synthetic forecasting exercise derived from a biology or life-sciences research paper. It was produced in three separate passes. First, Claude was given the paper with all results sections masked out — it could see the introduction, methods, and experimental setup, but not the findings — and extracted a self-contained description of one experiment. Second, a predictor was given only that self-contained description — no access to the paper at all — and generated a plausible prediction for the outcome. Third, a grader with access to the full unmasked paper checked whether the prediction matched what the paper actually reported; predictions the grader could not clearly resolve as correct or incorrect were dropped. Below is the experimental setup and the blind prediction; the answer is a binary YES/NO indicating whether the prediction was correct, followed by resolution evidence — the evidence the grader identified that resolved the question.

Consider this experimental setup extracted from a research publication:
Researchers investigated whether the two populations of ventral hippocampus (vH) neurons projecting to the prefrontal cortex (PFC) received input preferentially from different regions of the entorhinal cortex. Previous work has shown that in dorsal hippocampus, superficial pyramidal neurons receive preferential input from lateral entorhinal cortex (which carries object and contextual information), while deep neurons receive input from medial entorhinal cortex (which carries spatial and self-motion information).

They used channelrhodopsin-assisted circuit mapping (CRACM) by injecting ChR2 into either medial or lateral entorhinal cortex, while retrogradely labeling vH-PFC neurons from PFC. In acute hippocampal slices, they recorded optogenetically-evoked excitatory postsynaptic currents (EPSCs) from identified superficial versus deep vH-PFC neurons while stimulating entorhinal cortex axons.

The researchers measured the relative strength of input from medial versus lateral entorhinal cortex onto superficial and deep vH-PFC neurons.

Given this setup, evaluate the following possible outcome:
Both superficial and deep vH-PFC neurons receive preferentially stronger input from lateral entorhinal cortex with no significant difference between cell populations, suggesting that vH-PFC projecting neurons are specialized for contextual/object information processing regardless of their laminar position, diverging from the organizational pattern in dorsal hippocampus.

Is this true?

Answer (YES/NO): NO